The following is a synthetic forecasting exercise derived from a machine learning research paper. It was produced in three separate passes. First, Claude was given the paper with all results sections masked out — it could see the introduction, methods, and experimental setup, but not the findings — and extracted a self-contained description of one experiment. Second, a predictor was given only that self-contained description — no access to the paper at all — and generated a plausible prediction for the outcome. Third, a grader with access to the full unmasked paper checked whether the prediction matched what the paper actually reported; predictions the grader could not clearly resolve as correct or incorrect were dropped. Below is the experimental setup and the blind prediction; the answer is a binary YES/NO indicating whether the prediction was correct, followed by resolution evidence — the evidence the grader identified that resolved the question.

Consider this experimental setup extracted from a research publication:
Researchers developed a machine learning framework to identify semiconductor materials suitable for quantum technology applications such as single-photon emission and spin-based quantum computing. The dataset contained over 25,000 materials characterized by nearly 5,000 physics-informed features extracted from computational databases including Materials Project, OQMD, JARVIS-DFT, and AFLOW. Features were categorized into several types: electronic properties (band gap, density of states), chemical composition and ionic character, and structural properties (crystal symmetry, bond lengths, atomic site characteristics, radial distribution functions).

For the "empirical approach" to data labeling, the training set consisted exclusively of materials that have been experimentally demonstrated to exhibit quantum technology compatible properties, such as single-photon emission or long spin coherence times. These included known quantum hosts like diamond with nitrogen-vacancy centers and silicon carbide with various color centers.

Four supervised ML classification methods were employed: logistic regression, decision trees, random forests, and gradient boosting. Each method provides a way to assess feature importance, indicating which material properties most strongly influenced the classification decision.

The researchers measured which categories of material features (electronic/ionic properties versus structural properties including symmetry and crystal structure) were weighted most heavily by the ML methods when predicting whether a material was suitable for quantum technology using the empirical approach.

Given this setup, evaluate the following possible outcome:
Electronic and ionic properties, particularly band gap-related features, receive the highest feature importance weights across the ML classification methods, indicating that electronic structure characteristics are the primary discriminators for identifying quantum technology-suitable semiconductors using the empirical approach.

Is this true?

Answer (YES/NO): NO